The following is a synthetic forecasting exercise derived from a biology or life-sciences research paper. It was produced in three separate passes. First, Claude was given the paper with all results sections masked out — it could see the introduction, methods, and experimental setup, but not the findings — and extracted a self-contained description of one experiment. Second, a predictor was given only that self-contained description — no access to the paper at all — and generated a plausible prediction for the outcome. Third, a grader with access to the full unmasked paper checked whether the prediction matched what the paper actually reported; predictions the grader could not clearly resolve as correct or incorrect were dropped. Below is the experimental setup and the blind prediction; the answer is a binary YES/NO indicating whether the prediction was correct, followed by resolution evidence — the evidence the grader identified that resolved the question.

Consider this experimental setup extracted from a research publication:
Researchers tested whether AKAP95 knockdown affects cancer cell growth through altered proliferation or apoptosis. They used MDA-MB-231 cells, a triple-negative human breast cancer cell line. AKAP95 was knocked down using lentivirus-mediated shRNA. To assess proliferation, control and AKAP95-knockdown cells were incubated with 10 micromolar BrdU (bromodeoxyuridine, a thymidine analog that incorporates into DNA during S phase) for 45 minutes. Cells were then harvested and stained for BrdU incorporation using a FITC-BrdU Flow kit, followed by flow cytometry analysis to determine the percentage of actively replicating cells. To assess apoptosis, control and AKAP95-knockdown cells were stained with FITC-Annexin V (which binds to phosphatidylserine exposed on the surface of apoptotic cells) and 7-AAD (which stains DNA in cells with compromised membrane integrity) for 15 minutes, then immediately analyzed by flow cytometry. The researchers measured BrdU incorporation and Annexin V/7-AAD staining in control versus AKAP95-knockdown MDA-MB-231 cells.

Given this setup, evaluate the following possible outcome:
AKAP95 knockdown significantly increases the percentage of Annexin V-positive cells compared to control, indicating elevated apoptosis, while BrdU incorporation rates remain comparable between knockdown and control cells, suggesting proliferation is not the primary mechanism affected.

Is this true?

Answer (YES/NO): NO